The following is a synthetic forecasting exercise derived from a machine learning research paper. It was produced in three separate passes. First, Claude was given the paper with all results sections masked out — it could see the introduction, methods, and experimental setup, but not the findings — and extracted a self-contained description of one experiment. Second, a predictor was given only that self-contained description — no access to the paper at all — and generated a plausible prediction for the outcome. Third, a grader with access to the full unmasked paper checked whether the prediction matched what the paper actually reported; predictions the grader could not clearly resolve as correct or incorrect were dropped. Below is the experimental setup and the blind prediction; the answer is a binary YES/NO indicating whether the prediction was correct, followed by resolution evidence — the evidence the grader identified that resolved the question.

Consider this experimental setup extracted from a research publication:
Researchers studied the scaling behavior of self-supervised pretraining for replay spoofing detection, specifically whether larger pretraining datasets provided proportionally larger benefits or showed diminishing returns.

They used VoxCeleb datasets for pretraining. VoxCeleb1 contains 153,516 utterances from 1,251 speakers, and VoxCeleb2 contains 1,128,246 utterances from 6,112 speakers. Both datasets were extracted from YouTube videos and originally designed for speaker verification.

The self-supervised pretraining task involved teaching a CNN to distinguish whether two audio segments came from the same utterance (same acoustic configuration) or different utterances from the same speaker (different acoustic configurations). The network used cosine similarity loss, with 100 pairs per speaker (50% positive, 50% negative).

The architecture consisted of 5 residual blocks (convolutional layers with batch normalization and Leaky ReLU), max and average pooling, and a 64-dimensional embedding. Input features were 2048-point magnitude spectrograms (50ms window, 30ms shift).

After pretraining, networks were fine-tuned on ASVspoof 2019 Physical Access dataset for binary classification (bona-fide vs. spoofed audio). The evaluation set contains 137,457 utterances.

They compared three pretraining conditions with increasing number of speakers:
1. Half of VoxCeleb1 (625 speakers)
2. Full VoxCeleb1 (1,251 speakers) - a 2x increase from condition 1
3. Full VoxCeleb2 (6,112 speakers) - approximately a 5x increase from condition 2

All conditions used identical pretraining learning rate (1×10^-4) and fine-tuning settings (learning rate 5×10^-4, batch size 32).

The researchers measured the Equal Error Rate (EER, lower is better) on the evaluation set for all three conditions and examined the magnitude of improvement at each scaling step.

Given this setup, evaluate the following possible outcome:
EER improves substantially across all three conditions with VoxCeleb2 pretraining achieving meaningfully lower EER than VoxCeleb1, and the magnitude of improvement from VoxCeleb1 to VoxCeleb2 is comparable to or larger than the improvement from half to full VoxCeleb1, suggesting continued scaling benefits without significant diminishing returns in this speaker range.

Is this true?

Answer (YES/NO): NO